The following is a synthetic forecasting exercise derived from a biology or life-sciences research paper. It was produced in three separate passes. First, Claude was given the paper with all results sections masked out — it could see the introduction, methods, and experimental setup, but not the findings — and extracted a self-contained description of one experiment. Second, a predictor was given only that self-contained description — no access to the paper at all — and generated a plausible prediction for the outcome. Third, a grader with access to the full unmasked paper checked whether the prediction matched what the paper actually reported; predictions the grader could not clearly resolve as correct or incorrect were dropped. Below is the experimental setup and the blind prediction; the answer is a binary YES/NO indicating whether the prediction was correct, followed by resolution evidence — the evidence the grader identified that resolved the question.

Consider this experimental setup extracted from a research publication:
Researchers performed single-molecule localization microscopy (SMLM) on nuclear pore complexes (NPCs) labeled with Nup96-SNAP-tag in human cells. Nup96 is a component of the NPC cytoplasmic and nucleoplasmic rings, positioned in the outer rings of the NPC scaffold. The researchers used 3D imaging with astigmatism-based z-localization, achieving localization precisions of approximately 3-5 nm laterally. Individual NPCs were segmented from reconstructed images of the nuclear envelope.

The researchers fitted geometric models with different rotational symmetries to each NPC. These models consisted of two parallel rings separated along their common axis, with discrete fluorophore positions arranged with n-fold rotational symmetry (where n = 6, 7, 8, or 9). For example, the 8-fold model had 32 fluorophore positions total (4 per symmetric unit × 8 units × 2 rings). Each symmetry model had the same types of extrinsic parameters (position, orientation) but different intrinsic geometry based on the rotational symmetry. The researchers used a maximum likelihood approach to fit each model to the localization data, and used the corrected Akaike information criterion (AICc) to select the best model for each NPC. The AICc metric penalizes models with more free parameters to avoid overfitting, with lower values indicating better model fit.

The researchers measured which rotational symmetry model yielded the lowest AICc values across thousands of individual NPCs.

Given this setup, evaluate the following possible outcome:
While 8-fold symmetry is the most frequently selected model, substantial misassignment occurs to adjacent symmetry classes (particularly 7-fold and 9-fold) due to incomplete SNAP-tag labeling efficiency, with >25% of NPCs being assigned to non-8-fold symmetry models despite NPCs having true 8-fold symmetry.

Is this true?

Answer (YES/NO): NO